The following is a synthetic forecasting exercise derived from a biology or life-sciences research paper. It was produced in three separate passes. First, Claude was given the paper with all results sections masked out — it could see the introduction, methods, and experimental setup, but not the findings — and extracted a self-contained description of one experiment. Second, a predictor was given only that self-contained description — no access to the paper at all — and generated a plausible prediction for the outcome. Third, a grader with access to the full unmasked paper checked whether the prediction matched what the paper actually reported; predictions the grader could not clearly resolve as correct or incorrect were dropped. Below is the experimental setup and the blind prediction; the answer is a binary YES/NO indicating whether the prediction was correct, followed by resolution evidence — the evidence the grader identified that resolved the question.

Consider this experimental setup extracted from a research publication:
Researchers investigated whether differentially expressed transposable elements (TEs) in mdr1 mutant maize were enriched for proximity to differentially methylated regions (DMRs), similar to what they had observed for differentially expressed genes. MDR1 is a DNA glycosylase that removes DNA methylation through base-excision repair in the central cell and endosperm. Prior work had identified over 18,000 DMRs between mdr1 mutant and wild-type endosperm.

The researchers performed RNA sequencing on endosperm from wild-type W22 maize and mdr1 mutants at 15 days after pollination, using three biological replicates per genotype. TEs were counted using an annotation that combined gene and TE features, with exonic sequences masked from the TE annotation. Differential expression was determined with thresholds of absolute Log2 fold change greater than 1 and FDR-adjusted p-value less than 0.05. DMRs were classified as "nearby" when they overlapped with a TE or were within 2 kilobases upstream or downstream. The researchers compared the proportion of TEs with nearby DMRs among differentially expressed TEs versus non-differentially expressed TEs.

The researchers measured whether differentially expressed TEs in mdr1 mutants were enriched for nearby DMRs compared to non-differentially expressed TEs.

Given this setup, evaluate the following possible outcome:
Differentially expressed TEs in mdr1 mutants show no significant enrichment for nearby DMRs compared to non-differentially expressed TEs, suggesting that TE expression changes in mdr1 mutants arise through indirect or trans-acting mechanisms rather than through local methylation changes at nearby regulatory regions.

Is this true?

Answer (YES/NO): NO